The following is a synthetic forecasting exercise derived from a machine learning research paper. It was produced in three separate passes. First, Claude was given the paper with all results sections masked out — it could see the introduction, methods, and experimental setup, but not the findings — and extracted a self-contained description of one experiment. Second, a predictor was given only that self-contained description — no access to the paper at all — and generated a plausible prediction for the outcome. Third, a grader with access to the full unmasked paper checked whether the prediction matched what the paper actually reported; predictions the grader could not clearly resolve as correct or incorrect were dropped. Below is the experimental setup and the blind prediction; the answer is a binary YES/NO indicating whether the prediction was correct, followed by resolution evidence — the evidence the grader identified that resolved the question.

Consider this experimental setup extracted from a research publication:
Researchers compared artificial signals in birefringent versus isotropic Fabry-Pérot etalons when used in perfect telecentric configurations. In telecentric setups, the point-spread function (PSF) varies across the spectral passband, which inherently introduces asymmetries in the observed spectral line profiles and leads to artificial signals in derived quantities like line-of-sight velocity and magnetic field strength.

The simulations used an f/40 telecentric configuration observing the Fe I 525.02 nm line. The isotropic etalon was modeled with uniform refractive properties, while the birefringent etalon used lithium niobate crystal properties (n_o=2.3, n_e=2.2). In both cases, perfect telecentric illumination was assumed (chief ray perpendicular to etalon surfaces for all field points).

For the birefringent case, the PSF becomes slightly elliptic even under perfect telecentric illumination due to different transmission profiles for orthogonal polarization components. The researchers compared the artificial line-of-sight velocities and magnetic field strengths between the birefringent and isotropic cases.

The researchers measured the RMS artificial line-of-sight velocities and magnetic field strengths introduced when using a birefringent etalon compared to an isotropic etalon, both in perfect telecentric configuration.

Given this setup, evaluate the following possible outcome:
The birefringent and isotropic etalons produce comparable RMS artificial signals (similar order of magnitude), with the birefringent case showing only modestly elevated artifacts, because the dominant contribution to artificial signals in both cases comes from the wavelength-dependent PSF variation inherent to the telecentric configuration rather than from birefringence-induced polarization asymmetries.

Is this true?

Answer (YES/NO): YES